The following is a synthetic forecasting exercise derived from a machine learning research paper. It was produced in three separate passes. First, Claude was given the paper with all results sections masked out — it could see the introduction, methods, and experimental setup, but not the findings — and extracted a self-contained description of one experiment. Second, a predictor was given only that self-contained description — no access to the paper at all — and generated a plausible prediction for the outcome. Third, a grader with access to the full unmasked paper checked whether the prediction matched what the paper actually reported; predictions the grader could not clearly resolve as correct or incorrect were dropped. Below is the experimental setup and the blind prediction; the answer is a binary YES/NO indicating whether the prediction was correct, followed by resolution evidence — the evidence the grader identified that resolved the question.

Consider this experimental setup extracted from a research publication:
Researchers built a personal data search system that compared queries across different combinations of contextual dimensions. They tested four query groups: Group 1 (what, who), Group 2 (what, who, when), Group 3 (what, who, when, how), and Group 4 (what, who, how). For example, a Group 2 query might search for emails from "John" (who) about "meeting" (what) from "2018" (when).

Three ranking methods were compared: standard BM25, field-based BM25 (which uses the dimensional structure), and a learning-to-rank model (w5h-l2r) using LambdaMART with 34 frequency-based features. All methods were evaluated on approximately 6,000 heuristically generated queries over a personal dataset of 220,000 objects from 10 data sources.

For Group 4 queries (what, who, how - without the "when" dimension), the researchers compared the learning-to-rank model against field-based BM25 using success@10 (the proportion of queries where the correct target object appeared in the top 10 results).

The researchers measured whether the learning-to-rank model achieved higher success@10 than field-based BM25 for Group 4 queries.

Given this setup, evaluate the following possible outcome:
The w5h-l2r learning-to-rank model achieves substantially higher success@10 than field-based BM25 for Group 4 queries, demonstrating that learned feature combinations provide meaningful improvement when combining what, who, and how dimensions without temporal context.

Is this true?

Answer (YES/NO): NO